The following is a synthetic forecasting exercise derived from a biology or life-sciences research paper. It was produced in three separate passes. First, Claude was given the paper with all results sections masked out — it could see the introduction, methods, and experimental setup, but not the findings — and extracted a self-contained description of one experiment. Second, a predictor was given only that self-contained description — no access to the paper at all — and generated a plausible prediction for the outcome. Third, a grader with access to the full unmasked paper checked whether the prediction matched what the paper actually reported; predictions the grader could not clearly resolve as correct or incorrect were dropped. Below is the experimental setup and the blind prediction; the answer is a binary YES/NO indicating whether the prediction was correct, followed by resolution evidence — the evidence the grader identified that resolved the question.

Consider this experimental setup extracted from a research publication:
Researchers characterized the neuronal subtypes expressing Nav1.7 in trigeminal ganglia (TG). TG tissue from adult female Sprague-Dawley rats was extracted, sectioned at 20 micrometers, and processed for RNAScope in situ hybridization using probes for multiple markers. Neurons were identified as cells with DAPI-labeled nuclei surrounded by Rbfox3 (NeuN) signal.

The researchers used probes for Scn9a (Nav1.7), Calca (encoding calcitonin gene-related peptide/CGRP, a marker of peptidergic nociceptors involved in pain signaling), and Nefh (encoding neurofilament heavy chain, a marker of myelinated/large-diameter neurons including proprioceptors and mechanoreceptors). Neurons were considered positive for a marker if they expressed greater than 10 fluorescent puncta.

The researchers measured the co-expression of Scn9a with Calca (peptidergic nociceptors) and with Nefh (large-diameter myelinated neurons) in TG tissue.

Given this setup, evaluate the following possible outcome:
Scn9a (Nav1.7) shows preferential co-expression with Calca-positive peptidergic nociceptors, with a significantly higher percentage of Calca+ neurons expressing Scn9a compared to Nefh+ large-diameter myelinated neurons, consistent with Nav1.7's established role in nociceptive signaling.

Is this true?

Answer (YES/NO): NO